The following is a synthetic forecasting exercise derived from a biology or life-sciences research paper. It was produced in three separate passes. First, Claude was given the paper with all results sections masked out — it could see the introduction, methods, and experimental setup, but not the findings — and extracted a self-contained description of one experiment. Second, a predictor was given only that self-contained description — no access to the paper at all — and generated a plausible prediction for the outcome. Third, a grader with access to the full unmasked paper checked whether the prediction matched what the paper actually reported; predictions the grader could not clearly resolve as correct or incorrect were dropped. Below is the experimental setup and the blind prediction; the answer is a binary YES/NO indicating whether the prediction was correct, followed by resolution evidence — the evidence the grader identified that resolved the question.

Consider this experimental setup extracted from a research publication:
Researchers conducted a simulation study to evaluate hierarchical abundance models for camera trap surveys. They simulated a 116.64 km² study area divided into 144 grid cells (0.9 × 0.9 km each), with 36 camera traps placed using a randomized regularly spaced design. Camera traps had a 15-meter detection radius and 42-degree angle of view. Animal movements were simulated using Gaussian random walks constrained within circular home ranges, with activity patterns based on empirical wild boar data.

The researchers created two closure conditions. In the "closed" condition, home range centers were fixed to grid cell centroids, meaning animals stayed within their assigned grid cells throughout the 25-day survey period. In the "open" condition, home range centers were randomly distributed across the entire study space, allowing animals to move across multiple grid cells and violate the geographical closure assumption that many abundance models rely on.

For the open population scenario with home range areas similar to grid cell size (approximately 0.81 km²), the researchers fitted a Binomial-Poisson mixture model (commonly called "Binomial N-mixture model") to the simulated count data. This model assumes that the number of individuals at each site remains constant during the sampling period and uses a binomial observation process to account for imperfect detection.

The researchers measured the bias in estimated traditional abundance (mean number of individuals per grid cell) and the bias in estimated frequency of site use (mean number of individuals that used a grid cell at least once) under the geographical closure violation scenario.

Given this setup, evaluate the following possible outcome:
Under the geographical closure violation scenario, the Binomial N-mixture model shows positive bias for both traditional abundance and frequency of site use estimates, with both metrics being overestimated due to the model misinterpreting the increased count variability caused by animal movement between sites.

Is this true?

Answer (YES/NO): NO